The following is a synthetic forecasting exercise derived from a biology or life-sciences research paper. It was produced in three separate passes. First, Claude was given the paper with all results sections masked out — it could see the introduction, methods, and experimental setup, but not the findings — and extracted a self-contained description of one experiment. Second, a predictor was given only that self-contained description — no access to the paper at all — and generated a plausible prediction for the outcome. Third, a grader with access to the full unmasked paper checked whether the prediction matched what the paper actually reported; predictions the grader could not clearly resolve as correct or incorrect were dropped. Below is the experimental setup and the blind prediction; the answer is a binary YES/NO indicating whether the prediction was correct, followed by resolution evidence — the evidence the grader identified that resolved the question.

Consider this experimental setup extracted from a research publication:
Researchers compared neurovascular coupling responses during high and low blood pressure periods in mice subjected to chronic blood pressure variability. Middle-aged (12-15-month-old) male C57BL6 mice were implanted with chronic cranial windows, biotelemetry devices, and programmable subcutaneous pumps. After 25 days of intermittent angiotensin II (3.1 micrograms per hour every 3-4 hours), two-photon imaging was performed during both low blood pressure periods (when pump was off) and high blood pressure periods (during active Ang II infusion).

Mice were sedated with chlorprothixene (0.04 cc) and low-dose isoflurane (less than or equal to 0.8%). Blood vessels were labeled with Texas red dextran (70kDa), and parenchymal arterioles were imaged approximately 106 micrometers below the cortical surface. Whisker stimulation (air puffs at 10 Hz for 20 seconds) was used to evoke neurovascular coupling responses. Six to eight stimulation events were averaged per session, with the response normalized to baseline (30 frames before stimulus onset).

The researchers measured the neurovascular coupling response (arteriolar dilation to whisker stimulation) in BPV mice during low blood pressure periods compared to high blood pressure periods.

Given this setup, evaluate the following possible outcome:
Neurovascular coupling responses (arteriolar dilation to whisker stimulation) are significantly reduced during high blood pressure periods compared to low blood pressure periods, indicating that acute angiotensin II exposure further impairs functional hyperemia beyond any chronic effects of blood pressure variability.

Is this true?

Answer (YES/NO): NO